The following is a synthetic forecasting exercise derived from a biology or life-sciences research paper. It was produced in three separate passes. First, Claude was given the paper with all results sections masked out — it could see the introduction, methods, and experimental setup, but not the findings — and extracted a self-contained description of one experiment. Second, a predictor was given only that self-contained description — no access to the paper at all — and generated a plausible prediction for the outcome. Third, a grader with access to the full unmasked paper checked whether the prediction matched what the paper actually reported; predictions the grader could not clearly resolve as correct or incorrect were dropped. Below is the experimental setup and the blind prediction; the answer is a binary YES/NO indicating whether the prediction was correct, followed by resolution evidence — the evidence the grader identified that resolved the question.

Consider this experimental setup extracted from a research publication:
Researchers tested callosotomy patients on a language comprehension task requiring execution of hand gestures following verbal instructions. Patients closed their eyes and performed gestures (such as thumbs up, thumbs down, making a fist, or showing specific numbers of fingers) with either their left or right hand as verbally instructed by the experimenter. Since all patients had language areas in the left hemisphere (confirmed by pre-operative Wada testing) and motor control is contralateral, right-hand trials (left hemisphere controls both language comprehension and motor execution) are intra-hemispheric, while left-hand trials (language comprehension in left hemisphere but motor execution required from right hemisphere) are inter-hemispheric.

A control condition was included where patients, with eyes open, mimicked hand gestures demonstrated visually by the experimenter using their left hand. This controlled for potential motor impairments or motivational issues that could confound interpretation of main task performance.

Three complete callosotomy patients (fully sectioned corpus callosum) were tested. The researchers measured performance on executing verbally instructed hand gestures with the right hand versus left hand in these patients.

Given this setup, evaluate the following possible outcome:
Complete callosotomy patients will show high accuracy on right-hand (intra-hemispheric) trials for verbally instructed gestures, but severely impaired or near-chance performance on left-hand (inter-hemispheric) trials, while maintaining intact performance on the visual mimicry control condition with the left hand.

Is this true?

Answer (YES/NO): NO